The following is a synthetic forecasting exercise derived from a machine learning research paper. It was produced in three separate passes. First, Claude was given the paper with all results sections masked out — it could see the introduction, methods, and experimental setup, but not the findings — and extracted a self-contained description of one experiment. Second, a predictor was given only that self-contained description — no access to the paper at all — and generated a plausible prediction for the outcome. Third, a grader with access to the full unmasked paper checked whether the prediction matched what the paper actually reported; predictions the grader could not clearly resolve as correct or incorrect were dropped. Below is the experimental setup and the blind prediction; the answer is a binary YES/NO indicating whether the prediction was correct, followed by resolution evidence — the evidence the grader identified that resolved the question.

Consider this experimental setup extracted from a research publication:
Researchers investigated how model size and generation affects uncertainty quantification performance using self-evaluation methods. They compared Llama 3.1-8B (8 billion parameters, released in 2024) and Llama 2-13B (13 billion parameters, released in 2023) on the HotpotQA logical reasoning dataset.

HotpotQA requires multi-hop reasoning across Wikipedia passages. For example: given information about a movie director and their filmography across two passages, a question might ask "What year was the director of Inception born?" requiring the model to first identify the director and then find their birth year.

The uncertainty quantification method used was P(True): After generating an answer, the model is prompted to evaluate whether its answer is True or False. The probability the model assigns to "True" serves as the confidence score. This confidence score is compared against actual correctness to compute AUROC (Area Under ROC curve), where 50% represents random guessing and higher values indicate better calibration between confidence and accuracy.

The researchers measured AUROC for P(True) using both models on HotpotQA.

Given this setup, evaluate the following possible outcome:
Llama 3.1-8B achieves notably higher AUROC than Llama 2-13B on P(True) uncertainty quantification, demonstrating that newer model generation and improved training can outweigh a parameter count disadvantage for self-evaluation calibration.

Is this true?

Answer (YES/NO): YES